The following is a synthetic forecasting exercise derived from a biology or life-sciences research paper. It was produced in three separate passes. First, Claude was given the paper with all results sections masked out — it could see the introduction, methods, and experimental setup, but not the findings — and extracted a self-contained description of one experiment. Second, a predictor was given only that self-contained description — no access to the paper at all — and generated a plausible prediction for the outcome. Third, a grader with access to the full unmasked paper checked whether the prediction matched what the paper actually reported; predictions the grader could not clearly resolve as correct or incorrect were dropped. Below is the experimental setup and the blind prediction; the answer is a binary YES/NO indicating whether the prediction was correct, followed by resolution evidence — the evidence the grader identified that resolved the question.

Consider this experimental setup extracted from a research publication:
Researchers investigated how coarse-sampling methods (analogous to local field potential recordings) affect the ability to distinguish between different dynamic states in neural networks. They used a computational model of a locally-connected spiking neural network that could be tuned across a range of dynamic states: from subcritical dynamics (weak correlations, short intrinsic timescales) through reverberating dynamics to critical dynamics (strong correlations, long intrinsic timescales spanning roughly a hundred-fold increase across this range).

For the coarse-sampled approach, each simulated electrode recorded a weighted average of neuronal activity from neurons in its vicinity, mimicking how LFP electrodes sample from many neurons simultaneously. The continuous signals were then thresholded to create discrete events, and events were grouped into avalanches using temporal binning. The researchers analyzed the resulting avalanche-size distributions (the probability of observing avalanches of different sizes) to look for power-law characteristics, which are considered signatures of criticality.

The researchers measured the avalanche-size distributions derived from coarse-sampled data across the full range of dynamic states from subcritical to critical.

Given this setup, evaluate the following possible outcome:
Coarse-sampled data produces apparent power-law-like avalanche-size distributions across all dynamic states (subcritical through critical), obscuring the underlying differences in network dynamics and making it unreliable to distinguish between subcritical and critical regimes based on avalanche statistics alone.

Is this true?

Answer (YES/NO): YES